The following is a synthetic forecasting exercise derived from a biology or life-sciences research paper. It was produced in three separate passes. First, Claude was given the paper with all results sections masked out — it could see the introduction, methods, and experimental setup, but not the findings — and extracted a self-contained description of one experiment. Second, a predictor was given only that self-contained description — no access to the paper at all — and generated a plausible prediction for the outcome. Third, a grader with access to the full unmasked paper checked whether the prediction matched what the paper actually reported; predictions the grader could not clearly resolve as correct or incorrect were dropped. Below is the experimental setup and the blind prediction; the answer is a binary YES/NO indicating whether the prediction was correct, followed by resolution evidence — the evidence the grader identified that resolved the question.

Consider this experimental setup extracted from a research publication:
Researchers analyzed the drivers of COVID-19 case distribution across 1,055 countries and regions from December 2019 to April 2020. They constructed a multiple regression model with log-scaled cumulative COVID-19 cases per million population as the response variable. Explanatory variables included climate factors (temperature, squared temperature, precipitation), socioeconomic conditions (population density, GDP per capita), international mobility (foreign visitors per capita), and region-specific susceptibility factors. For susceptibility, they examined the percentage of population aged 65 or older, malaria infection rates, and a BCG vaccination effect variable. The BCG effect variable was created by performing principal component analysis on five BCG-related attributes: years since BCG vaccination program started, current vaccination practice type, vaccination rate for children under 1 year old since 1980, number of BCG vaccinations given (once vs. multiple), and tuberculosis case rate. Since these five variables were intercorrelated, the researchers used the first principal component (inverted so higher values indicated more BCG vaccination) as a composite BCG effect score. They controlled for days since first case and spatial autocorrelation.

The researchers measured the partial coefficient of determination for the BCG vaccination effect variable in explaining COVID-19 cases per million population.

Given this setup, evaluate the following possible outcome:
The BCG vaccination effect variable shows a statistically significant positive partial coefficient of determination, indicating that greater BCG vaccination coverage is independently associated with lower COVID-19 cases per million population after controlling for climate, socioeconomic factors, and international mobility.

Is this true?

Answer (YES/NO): YES